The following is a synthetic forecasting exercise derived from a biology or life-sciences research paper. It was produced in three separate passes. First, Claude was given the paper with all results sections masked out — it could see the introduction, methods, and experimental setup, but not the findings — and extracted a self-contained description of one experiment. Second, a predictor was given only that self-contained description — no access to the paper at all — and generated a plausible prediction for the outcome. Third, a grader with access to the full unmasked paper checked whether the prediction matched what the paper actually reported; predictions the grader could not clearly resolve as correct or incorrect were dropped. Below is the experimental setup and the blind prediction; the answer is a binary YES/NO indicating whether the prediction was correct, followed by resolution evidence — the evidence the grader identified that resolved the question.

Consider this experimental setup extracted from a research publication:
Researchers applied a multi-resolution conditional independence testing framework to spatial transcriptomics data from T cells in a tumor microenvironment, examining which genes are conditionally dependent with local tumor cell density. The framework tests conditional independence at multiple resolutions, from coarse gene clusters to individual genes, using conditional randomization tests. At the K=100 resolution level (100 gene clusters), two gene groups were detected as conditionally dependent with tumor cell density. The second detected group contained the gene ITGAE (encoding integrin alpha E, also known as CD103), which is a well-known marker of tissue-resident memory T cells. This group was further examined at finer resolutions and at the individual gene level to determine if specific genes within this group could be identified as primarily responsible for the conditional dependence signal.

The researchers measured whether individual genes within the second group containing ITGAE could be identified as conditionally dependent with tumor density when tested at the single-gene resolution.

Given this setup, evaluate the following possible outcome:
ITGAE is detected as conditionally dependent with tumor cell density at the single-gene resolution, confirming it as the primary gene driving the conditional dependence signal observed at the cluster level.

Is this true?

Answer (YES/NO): NO